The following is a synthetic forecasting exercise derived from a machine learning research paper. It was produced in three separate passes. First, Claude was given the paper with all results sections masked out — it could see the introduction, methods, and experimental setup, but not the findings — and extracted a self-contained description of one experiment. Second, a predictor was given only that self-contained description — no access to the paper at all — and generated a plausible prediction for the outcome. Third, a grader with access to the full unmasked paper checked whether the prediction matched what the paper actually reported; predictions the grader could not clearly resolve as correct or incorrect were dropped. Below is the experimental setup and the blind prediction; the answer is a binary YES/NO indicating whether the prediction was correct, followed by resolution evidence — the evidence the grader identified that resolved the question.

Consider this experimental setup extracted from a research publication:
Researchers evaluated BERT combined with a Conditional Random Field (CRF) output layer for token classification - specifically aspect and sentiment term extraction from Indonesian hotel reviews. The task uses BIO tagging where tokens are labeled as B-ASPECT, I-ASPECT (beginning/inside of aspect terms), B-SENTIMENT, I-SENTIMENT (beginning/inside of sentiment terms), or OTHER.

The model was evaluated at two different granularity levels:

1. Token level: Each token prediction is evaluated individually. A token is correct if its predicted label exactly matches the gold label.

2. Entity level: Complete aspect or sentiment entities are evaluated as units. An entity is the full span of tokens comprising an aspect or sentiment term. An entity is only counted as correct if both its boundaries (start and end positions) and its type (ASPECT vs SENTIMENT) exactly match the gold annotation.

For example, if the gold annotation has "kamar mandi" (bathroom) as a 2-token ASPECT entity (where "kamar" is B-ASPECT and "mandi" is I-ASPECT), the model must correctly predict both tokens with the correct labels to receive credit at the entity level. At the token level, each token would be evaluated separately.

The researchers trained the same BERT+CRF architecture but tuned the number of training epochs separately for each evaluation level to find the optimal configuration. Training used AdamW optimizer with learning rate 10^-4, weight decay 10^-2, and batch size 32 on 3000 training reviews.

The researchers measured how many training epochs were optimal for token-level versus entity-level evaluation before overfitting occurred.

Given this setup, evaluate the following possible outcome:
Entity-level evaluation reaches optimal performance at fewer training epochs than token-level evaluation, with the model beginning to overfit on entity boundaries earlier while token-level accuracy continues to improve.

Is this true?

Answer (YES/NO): NO